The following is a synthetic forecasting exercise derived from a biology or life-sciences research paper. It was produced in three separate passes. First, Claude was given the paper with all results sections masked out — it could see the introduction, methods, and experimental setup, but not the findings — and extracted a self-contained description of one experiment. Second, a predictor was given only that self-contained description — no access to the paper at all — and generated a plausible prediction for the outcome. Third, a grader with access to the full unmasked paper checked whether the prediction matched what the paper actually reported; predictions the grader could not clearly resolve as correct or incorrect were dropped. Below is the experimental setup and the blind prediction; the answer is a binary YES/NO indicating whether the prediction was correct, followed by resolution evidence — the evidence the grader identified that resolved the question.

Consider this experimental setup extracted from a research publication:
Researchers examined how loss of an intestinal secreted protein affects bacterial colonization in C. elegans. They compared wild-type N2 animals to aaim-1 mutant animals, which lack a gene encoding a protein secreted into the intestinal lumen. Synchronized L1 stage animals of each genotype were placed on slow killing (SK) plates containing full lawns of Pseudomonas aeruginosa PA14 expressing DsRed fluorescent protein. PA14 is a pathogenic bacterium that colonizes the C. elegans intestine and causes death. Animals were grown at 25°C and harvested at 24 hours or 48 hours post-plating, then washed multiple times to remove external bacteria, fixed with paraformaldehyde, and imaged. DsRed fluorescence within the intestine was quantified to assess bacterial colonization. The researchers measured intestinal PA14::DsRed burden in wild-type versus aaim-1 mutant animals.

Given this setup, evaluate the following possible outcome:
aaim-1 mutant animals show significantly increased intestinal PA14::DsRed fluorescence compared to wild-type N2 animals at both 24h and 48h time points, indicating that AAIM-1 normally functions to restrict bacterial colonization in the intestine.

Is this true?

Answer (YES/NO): NO